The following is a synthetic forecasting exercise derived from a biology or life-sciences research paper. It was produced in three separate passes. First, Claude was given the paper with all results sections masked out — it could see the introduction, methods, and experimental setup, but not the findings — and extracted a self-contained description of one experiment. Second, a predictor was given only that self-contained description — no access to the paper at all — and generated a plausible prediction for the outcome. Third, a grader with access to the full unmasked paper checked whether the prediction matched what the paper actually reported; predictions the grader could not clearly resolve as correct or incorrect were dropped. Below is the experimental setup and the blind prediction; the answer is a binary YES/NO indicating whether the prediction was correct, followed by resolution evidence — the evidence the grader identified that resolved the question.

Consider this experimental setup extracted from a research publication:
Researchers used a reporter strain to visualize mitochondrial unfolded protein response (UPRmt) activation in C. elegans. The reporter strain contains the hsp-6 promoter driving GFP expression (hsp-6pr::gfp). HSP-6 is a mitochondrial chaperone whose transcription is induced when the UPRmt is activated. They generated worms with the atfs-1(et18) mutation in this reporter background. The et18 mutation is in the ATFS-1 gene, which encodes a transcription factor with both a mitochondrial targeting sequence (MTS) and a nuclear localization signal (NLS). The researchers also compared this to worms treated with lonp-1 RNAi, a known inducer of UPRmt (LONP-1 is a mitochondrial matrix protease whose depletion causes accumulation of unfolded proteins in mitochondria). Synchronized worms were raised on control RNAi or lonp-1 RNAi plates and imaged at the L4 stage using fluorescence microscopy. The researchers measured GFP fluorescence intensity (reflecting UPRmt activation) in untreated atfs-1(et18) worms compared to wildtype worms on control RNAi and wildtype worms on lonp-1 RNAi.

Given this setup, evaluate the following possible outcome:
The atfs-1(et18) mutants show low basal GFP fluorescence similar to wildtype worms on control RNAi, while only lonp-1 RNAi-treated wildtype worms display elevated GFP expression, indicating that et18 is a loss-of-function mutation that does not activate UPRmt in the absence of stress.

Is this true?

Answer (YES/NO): NO